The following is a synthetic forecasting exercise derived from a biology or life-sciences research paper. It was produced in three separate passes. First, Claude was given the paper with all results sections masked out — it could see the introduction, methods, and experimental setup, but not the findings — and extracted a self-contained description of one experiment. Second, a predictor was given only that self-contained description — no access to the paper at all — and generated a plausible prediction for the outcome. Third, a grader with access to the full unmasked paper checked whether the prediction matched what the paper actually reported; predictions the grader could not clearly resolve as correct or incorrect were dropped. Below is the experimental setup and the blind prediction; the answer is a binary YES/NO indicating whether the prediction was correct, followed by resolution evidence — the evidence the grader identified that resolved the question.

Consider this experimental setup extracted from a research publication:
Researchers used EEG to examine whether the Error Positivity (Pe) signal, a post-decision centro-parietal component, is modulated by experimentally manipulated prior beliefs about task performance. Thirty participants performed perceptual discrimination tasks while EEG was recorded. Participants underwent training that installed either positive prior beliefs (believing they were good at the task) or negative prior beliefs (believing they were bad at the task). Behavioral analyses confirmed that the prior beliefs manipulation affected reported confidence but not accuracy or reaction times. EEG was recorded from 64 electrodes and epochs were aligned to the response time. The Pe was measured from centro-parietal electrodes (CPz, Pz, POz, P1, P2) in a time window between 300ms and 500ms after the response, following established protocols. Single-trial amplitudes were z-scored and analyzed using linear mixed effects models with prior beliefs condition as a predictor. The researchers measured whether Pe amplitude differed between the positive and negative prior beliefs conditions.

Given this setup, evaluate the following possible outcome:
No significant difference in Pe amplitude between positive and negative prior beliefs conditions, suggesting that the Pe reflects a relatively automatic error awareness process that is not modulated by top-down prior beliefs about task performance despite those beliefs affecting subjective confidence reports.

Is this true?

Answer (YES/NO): YES